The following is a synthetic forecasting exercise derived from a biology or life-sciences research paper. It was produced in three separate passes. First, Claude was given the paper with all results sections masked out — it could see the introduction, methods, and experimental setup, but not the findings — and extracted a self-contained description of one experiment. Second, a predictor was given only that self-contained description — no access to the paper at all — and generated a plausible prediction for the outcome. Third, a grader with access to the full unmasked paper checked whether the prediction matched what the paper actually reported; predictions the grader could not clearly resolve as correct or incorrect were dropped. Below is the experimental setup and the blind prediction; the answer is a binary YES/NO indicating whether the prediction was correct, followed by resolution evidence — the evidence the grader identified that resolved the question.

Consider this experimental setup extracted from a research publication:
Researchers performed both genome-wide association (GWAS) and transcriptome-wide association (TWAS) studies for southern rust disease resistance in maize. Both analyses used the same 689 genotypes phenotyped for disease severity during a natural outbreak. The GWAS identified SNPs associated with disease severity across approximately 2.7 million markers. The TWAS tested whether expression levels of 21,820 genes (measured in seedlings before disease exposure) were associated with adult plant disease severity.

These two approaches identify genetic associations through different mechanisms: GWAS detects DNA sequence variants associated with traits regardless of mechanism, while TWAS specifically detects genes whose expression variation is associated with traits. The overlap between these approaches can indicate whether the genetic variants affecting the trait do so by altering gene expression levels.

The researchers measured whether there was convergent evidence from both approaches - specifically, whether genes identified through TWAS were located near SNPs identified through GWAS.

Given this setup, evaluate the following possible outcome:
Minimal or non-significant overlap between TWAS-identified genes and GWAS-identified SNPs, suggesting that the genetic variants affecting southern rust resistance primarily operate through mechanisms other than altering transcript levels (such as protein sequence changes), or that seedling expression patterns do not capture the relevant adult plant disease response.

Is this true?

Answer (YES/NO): YES